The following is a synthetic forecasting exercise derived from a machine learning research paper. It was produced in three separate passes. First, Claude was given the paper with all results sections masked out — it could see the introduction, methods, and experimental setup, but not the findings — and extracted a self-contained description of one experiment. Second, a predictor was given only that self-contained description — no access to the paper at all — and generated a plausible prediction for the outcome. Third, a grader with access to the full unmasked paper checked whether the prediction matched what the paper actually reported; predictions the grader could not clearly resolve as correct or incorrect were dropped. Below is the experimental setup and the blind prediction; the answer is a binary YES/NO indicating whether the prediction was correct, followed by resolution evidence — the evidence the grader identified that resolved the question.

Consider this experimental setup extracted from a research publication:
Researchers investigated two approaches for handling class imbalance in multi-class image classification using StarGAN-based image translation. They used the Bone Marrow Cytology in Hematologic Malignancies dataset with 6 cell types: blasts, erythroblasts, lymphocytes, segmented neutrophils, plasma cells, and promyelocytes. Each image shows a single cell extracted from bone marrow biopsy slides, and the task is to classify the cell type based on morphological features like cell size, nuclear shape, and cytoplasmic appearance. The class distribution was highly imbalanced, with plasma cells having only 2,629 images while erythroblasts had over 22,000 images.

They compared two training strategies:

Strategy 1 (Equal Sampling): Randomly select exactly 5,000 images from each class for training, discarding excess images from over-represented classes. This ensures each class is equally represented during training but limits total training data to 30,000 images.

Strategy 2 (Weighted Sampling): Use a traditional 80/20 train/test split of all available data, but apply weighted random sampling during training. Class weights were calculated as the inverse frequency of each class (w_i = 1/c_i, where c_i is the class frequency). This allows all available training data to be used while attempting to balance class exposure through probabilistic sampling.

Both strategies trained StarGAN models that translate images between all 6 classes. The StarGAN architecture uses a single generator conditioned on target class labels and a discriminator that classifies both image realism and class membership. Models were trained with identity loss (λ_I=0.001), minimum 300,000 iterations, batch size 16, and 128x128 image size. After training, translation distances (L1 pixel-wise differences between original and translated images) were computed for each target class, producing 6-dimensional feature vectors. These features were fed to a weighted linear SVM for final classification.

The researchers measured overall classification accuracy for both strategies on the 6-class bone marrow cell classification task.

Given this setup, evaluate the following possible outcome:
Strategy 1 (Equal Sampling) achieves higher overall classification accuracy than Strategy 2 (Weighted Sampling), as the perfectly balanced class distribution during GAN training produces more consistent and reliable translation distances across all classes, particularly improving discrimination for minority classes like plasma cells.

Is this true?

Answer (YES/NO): NO